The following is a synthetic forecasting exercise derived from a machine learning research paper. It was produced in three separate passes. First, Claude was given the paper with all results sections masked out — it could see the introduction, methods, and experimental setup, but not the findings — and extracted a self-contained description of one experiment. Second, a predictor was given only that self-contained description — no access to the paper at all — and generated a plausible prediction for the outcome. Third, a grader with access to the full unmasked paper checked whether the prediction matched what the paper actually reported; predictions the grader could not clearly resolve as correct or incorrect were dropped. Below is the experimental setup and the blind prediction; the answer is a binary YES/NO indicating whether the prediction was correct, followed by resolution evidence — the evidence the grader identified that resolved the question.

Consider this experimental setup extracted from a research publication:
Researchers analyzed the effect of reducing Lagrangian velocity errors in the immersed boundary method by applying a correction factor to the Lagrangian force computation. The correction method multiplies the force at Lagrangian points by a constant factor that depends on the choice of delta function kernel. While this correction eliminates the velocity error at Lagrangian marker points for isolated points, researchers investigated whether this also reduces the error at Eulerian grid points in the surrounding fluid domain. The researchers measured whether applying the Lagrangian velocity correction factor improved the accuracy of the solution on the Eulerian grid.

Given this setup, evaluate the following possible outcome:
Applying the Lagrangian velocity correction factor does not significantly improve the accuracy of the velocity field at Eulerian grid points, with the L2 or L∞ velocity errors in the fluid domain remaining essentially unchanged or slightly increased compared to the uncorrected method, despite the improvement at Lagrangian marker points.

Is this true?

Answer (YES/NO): YES